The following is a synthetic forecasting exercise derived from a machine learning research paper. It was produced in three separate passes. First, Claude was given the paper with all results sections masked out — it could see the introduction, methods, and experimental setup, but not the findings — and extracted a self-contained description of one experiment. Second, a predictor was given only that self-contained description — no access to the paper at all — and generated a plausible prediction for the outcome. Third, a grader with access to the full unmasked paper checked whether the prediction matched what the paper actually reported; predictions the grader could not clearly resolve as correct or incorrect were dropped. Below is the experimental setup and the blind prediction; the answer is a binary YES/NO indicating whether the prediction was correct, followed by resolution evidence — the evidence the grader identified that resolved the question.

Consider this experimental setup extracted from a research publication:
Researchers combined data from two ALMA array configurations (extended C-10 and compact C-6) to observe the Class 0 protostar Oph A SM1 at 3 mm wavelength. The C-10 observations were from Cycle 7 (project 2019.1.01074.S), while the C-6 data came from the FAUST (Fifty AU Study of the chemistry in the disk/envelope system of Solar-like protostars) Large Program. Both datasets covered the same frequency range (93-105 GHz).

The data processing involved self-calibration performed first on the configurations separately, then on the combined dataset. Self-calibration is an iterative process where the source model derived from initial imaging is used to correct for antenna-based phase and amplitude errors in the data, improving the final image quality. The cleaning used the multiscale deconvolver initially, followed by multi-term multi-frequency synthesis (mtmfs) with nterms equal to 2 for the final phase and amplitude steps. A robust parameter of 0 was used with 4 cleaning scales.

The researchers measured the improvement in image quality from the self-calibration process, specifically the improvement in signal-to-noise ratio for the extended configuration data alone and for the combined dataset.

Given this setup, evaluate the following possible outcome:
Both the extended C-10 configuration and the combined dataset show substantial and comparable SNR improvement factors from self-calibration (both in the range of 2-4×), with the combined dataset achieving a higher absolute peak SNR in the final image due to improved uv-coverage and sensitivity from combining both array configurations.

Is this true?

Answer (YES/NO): NO